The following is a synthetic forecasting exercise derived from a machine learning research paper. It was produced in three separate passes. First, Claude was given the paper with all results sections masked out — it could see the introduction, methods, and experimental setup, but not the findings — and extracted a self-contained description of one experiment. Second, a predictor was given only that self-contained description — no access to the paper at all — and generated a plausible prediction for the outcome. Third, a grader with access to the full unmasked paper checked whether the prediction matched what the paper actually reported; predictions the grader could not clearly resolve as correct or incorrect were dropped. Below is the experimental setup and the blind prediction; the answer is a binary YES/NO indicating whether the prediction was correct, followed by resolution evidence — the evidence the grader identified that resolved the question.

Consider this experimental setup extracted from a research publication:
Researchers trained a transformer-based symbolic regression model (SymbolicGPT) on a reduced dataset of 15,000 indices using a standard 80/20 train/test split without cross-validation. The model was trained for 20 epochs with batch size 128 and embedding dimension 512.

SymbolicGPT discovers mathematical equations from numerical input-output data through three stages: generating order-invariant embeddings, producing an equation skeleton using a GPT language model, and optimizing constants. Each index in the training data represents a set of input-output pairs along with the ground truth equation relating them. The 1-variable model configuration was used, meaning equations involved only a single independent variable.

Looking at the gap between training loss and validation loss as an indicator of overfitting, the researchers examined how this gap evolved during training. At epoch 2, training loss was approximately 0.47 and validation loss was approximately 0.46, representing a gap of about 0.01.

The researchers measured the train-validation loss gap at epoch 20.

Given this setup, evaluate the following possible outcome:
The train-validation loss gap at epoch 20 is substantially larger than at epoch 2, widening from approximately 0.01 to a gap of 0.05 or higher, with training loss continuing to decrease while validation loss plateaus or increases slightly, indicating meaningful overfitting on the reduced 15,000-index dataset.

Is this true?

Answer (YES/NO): YES